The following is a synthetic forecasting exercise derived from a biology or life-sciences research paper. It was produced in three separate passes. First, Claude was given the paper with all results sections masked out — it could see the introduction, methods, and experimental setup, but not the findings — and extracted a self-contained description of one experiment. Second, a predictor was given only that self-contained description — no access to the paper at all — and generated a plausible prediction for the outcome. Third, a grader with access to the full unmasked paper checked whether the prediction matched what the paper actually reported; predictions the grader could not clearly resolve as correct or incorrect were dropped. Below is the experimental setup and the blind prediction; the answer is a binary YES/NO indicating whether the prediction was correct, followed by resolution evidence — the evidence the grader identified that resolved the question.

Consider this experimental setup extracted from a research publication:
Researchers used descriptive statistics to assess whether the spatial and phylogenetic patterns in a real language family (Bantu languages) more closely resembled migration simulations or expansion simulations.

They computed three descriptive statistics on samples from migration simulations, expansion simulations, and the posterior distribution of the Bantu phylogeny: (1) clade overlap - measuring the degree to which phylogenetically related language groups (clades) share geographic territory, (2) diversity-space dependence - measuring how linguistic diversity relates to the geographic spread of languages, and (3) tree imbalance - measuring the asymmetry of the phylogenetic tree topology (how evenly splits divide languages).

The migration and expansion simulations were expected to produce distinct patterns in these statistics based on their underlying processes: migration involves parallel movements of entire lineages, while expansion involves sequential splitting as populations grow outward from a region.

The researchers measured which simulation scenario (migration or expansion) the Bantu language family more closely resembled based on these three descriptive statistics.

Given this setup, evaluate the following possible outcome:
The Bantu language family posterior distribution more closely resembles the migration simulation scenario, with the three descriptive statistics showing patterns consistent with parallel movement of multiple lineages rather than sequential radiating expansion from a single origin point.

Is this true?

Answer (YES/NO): NO